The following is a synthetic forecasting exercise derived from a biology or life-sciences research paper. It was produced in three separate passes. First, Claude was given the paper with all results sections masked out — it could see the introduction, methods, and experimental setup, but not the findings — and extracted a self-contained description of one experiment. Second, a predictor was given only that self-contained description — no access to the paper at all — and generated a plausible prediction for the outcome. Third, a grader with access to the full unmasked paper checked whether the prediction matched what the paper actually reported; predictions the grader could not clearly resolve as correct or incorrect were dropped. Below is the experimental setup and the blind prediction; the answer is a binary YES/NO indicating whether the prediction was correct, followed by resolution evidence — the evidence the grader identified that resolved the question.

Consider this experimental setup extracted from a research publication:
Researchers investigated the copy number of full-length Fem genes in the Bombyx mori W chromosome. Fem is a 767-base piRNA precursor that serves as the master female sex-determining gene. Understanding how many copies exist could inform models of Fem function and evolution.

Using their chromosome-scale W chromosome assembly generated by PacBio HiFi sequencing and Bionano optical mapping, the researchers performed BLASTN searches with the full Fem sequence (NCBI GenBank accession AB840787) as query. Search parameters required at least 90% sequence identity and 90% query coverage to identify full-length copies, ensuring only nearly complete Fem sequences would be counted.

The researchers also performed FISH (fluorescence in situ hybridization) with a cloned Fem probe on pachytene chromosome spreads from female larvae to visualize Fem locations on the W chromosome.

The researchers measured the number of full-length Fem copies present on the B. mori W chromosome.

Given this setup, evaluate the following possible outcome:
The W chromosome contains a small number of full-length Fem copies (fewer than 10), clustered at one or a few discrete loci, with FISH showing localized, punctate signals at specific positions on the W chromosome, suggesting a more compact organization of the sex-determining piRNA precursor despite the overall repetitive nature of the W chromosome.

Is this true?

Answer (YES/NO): NO